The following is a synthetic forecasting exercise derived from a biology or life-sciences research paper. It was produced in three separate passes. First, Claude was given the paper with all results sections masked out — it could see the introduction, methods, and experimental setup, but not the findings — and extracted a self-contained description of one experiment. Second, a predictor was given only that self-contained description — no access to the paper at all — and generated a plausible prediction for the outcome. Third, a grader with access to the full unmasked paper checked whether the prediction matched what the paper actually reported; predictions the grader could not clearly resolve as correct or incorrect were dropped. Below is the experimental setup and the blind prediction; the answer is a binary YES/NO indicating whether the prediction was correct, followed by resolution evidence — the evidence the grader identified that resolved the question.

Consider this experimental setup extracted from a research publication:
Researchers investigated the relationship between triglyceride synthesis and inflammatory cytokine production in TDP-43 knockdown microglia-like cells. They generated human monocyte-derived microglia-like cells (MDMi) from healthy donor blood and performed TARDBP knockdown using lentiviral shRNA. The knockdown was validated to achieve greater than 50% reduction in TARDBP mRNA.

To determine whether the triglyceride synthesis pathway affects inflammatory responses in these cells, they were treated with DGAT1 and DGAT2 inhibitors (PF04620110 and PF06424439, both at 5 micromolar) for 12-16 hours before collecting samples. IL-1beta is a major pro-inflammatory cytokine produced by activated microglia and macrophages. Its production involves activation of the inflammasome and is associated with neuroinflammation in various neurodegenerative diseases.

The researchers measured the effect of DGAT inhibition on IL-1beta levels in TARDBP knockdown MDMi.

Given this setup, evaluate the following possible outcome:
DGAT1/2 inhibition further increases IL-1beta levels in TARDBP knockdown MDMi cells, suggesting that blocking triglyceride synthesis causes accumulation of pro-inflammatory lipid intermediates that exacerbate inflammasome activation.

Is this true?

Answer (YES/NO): NO